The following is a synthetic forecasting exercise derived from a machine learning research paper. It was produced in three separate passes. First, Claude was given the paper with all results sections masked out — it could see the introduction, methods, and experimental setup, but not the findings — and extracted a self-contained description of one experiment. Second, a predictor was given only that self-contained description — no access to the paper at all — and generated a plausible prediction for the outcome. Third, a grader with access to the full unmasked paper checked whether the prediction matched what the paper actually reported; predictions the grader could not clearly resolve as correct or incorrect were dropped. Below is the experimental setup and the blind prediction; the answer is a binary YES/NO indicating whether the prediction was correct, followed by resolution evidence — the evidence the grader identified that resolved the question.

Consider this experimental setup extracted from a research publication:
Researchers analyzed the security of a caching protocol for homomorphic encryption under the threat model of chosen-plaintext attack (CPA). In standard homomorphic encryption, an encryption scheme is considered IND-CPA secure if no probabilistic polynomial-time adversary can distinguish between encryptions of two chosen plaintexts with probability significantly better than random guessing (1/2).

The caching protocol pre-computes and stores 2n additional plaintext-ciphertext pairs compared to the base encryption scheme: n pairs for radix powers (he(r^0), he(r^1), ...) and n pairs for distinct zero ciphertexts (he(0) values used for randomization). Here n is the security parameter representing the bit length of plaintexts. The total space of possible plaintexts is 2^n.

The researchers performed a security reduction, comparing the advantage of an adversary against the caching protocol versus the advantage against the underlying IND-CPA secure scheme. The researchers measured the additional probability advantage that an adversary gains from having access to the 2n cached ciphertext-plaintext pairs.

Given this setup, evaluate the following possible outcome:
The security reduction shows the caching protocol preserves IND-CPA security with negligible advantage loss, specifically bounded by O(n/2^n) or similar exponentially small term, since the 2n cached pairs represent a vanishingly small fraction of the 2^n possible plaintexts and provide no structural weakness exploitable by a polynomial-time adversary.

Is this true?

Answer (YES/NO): YES